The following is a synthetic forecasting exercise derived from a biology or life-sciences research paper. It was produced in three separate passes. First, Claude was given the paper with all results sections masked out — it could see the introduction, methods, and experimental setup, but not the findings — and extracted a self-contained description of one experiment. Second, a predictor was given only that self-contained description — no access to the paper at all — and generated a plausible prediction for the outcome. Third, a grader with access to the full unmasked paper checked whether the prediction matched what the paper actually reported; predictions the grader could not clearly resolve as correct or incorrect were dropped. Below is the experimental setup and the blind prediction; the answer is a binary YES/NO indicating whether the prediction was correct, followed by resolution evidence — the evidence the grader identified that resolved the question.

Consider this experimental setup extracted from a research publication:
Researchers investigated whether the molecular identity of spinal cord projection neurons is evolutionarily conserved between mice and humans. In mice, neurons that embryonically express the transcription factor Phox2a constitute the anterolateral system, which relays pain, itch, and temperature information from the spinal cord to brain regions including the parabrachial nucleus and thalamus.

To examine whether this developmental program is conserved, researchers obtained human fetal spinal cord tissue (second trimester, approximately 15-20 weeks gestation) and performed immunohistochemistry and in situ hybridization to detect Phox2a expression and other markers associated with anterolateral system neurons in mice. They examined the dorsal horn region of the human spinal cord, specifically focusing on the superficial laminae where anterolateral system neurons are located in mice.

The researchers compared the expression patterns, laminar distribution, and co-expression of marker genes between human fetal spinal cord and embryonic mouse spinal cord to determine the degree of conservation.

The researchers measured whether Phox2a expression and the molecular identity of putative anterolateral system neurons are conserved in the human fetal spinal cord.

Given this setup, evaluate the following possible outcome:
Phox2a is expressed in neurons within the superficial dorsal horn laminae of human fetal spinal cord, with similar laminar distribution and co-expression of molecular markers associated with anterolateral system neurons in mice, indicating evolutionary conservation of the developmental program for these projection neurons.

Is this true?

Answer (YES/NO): YES